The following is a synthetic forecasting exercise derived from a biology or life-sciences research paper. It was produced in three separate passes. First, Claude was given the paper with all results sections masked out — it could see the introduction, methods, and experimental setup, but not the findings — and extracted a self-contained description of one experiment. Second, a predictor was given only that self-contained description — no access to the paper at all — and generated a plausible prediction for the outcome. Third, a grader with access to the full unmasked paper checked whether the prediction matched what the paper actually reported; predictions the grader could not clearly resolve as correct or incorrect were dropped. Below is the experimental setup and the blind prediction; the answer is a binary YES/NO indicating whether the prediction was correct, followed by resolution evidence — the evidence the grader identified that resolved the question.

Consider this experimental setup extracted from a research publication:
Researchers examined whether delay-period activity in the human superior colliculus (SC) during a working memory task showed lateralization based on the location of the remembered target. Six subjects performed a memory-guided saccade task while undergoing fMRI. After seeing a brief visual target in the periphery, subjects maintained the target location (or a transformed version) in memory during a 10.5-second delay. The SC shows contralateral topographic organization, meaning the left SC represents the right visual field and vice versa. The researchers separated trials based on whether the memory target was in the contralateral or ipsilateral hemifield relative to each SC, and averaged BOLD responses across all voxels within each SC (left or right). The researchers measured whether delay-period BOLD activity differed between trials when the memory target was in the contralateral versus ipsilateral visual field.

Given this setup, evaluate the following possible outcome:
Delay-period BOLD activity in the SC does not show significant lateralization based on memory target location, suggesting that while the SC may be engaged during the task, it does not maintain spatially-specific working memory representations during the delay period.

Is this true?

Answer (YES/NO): NO